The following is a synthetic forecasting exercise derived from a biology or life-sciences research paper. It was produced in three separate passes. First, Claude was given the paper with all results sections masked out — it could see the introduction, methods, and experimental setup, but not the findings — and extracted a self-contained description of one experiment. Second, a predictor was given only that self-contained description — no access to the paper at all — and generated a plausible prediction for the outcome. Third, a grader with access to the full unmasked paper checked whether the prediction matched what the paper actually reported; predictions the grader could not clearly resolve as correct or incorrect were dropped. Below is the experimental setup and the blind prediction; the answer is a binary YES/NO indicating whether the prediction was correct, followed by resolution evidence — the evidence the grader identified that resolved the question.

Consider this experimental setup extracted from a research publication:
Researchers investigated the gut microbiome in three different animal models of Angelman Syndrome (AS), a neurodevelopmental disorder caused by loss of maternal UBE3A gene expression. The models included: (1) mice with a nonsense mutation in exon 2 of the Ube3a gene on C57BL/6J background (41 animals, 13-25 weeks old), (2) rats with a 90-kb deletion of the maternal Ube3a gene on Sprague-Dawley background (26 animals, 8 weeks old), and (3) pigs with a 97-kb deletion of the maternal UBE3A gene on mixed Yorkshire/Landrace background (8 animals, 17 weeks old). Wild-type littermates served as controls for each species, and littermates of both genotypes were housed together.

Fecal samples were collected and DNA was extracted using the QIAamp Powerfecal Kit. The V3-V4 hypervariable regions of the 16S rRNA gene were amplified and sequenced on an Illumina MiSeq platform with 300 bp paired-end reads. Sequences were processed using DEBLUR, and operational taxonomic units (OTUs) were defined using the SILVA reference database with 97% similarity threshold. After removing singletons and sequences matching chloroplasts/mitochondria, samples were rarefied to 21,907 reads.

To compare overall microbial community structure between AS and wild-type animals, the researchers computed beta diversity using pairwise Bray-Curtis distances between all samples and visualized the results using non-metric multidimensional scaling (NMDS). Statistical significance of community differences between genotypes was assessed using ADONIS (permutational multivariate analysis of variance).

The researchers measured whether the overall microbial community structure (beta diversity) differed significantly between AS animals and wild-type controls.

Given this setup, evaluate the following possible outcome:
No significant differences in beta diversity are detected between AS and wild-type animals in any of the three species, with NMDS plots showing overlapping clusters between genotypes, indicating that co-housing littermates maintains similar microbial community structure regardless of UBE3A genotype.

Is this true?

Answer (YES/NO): YES